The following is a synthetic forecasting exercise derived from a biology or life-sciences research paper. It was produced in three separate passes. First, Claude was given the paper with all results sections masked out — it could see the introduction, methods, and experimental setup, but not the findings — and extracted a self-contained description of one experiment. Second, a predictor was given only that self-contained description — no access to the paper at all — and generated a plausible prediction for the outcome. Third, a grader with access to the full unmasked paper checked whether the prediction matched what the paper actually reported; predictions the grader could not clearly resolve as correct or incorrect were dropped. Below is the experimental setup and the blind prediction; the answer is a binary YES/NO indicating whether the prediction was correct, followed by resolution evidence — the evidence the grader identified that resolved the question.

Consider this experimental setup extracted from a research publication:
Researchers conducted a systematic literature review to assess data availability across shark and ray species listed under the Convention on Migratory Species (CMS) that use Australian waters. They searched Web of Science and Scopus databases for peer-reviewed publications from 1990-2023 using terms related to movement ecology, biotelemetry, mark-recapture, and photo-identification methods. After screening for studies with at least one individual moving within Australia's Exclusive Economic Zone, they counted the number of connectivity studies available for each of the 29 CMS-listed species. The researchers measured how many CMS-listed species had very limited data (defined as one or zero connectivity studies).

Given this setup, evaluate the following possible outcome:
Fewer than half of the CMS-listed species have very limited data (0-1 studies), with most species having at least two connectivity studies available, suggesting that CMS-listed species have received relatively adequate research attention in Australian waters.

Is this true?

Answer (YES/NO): NO